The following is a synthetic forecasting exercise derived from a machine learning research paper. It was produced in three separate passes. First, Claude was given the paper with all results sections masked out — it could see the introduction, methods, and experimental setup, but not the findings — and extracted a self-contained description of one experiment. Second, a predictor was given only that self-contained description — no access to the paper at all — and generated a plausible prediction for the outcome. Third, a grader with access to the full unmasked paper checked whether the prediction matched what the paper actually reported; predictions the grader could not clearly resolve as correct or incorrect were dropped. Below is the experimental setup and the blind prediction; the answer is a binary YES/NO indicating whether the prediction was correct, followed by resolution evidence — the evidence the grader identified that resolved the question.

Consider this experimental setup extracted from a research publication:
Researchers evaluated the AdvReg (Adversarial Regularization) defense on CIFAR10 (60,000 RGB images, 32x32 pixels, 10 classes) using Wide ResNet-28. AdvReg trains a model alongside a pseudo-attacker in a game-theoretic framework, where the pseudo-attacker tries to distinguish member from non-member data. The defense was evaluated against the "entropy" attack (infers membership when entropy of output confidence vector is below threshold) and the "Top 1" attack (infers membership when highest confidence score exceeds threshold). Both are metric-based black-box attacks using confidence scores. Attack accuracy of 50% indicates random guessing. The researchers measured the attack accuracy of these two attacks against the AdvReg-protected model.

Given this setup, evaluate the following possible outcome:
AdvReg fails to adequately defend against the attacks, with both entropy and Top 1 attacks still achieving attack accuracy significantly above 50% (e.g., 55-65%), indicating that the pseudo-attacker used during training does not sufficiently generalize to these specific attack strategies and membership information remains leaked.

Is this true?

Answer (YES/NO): NO